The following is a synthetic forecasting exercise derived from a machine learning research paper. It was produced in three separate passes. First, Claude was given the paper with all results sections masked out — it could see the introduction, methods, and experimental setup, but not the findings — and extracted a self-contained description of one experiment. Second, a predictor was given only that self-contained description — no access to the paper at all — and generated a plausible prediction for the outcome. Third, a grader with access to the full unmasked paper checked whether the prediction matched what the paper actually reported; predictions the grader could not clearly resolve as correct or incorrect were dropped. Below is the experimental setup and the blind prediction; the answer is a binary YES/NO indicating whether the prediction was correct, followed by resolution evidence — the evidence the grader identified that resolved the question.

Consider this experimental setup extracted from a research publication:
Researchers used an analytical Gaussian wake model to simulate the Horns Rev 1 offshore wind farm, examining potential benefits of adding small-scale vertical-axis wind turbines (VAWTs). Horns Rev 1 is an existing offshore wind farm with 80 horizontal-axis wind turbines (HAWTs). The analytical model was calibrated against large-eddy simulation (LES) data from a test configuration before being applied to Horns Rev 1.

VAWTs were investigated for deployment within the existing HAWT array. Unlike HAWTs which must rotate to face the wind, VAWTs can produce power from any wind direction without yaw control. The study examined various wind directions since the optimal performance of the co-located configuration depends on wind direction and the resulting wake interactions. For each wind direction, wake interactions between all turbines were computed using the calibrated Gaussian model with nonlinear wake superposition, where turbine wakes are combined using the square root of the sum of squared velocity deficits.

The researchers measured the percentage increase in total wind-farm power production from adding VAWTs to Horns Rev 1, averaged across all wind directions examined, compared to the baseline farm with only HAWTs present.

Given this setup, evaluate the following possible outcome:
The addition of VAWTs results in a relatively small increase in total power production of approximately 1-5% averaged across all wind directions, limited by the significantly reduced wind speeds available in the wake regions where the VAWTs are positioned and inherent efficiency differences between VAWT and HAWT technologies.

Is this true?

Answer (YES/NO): NO